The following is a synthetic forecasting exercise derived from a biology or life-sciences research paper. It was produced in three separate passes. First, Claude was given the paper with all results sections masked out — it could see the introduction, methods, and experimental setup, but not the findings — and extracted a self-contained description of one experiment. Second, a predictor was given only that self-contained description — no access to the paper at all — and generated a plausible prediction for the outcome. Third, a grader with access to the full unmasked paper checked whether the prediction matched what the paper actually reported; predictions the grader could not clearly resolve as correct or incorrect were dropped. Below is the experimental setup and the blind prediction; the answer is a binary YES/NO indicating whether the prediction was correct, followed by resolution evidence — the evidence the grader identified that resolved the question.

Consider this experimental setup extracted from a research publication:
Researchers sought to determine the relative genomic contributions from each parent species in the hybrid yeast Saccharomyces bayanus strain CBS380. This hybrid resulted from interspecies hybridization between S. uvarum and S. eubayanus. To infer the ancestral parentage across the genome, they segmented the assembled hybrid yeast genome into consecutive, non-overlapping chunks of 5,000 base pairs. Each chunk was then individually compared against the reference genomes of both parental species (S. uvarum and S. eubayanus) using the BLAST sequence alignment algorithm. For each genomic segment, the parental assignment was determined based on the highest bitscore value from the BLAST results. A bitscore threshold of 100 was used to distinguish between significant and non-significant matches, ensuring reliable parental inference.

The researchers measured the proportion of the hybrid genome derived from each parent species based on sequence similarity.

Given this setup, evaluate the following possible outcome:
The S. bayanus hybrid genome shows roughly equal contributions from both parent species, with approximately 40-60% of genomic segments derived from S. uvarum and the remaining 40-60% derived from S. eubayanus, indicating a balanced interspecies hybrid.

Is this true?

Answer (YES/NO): NO